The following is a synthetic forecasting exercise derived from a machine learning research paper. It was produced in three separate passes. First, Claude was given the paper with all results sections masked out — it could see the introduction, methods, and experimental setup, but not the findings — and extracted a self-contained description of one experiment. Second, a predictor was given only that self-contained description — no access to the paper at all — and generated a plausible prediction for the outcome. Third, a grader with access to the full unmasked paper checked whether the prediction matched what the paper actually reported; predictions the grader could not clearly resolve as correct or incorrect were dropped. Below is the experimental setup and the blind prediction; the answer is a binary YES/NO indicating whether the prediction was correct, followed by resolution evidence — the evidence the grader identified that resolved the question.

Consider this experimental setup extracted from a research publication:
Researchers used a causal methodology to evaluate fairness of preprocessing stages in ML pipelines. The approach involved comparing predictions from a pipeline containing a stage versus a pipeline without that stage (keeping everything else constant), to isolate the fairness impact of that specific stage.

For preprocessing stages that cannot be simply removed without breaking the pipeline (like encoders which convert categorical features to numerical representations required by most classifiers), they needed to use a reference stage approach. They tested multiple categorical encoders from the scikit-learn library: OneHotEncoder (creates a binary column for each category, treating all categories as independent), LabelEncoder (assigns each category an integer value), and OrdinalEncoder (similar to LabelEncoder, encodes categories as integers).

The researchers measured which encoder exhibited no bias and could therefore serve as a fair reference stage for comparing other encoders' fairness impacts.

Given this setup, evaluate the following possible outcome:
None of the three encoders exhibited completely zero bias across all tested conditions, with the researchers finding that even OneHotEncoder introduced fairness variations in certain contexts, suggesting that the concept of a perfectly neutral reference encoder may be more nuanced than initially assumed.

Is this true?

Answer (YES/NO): NO